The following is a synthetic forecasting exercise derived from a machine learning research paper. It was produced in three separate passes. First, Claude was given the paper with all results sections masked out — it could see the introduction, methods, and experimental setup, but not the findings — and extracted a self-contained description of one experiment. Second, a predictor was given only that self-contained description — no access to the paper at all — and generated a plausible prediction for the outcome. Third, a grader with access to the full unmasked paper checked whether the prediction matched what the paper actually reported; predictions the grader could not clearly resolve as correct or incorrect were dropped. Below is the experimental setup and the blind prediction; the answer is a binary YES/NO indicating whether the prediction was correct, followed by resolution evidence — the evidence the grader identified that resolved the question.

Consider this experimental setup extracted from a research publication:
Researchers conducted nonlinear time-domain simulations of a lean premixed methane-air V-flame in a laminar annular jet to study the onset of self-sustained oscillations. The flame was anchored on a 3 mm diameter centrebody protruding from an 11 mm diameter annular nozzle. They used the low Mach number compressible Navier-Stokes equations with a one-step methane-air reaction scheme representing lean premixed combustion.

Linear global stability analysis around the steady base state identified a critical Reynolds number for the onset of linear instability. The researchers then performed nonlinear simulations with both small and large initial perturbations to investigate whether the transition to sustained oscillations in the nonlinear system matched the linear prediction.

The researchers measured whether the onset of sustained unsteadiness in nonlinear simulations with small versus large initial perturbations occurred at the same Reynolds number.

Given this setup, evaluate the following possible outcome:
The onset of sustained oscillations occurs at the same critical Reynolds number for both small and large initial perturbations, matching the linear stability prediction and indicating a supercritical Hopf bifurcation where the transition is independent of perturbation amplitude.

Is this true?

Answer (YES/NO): NO